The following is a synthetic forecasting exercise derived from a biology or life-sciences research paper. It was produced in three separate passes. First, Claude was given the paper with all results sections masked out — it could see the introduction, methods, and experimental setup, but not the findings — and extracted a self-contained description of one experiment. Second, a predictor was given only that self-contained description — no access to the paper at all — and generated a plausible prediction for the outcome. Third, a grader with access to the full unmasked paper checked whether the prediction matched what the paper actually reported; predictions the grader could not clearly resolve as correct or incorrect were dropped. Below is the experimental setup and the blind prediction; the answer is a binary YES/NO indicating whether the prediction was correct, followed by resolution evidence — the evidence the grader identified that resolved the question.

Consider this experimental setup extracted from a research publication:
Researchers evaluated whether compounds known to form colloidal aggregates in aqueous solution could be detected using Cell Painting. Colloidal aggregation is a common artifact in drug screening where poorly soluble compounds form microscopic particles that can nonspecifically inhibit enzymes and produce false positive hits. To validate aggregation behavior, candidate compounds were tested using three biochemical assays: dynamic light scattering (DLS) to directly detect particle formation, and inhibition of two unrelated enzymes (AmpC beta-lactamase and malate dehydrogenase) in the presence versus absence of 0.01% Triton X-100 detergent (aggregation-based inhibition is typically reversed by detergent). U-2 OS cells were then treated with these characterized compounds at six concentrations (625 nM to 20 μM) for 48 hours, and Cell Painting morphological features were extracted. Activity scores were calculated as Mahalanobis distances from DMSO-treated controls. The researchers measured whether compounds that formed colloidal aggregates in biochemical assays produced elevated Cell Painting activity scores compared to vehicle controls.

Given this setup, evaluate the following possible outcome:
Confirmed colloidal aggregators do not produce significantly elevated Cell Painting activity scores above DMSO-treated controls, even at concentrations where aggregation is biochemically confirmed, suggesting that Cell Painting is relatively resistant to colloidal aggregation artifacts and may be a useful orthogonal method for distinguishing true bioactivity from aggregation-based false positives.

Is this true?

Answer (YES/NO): NO